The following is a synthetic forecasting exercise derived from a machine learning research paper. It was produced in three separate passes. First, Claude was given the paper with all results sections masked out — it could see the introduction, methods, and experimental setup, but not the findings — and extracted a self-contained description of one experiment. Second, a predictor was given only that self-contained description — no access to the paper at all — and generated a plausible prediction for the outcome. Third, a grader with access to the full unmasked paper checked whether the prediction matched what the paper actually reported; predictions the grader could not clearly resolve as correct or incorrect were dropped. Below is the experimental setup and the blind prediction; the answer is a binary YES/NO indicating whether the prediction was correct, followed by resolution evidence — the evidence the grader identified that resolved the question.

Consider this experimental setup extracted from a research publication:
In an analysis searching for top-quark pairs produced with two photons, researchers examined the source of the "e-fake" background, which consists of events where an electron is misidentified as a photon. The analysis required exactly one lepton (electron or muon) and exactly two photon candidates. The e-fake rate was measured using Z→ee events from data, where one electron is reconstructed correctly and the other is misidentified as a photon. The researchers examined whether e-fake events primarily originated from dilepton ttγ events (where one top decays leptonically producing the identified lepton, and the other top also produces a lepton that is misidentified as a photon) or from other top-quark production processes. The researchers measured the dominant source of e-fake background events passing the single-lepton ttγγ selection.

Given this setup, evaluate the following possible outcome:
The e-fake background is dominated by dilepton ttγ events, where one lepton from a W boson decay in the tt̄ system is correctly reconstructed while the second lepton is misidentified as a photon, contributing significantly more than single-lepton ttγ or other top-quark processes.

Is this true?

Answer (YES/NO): YES